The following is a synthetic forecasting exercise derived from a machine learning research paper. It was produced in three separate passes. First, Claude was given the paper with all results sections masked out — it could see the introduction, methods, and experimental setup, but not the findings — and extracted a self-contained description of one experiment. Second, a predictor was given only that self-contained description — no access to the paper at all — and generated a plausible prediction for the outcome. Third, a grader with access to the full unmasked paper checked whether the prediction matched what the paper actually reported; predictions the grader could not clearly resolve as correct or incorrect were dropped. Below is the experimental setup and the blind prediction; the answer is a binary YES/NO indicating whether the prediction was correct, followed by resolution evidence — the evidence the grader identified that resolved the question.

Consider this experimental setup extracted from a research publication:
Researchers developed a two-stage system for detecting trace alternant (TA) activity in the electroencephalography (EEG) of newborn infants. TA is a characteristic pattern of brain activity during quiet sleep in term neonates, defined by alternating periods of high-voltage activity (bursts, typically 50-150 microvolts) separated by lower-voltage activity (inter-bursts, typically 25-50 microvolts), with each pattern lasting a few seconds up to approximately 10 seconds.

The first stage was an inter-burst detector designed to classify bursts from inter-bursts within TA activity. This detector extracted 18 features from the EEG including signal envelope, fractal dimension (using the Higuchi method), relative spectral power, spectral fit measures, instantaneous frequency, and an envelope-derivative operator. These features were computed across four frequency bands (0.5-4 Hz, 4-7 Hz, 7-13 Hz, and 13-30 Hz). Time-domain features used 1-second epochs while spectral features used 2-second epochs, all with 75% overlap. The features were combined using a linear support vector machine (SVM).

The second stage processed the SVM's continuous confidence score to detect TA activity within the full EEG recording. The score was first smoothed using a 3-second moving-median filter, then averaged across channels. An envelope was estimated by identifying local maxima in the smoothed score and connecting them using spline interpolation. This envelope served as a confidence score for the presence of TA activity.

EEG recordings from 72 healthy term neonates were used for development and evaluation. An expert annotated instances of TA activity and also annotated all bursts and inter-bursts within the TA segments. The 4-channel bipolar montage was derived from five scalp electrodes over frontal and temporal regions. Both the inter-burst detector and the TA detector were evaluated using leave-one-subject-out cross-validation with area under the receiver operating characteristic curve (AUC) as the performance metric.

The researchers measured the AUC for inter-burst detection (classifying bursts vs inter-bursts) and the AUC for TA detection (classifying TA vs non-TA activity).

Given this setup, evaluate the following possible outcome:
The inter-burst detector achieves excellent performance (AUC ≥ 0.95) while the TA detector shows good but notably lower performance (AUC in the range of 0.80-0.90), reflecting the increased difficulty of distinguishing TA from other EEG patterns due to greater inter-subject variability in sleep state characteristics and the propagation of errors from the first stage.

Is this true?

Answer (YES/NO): YES